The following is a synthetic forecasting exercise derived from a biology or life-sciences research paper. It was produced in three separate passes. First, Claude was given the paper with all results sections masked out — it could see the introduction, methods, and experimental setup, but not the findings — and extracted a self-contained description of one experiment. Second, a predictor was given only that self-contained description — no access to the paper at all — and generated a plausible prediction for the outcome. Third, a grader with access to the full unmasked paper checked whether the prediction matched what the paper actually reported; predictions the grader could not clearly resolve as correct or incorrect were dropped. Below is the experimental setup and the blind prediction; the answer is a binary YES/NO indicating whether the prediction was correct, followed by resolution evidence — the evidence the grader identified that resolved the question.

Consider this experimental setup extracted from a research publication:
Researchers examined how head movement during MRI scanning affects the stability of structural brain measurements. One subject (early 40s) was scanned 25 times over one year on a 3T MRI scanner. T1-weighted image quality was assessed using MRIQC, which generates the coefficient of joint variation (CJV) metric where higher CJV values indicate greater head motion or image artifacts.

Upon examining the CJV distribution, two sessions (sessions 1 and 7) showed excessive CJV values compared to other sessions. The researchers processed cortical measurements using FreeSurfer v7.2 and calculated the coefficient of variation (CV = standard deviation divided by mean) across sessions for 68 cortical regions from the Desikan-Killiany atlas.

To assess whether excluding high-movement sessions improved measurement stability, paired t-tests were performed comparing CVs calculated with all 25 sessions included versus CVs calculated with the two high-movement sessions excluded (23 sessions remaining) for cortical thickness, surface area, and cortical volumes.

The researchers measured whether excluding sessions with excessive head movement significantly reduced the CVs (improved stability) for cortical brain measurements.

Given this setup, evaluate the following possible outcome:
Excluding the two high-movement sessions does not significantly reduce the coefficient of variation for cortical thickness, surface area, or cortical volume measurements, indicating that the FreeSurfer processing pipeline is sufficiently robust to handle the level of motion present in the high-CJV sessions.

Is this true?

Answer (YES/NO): NO